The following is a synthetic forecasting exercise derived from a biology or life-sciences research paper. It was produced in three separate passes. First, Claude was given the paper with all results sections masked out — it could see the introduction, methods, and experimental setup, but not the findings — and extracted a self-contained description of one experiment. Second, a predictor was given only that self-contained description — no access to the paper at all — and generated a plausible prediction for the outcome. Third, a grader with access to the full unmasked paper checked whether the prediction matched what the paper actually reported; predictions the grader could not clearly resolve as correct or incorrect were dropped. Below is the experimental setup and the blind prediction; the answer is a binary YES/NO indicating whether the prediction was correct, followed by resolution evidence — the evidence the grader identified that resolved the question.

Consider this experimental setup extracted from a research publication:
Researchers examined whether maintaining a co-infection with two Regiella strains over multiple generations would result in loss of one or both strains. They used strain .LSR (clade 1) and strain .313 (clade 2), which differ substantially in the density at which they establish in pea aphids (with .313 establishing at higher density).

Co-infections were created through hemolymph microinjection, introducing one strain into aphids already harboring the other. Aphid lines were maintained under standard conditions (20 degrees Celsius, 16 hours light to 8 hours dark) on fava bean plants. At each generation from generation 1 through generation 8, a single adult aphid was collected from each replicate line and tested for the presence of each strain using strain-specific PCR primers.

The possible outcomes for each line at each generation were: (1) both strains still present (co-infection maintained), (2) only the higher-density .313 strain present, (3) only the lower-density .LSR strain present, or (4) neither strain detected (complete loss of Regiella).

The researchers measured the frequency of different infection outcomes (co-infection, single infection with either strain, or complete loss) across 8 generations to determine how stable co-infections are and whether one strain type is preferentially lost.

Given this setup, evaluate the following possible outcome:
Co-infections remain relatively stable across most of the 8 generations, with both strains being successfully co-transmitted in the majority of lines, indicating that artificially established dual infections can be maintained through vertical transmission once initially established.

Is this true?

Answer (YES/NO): NO